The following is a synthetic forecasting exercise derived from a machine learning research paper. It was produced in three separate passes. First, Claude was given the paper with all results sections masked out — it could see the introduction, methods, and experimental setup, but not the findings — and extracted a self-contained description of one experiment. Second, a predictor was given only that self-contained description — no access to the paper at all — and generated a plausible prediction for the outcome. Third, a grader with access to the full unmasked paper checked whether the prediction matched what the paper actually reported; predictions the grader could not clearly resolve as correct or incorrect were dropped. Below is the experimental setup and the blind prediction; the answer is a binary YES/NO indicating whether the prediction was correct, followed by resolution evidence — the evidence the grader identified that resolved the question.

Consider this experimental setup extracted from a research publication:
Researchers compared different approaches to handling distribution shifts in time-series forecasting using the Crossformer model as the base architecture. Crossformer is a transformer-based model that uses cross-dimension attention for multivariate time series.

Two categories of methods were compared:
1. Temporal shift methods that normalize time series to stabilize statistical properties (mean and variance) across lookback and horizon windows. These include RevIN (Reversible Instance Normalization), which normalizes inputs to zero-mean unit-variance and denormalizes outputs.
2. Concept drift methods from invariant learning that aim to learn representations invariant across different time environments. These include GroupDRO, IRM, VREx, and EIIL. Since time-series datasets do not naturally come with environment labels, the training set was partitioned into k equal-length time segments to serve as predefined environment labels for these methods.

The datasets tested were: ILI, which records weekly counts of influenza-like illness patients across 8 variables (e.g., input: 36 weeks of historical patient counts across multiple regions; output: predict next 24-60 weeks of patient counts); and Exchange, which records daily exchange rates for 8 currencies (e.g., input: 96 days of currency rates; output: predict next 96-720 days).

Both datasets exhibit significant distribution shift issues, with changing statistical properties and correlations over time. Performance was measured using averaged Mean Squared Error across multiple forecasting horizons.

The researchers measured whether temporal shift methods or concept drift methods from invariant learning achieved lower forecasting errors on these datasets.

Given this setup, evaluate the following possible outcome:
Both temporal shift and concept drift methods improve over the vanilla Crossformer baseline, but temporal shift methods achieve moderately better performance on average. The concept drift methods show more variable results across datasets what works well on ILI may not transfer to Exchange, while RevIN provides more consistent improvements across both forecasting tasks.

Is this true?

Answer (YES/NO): NO